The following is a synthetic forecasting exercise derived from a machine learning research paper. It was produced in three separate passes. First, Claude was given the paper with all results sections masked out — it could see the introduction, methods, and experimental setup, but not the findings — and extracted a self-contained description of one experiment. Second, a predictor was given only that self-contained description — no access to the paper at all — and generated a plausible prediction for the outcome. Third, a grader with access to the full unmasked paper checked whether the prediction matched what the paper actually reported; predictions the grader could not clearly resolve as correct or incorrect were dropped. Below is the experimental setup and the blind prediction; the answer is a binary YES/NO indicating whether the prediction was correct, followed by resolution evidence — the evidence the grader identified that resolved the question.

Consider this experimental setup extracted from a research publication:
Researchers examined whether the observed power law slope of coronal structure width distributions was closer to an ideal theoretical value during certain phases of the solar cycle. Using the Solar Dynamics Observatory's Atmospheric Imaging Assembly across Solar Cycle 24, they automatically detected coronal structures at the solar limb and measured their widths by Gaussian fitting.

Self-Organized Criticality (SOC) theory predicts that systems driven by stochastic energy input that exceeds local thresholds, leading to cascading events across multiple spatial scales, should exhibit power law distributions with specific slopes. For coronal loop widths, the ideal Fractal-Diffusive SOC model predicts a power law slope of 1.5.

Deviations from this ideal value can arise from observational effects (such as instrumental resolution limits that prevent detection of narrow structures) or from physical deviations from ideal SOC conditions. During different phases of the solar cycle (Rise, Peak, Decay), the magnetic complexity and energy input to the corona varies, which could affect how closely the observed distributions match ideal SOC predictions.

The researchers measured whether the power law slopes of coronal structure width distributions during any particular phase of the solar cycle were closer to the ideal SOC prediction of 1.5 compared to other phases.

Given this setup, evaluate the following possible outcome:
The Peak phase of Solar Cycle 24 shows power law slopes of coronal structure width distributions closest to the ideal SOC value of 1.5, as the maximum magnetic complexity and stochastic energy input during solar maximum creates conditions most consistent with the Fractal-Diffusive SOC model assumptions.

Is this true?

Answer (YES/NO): YES